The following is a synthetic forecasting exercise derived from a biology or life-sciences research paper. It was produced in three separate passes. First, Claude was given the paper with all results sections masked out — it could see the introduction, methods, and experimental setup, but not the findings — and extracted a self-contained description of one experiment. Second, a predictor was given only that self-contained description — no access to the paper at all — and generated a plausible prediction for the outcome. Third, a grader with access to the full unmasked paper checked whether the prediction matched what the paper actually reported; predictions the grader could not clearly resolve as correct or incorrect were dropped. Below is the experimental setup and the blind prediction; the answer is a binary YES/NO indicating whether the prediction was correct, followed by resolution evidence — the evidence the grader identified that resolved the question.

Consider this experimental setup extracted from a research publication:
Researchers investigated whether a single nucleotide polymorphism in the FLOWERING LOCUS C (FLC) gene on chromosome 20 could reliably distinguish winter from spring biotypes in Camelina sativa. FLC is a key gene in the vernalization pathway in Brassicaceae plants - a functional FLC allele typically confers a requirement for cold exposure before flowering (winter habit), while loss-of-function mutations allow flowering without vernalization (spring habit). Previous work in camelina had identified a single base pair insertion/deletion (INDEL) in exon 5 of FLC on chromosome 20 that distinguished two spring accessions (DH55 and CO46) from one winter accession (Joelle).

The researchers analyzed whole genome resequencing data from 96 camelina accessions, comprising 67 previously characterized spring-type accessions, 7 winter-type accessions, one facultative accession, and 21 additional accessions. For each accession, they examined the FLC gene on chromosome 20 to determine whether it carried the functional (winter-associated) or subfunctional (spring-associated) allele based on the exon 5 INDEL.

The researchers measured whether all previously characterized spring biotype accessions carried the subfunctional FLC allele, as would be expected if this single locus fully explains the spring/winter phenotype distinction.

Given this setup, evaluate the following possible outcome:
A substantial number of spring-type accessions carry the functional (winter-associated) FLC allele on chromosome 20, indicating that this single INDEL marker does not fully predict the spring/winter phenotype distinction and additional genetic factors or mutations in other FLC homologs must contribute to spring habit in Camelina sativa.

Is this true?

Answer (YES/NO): YES